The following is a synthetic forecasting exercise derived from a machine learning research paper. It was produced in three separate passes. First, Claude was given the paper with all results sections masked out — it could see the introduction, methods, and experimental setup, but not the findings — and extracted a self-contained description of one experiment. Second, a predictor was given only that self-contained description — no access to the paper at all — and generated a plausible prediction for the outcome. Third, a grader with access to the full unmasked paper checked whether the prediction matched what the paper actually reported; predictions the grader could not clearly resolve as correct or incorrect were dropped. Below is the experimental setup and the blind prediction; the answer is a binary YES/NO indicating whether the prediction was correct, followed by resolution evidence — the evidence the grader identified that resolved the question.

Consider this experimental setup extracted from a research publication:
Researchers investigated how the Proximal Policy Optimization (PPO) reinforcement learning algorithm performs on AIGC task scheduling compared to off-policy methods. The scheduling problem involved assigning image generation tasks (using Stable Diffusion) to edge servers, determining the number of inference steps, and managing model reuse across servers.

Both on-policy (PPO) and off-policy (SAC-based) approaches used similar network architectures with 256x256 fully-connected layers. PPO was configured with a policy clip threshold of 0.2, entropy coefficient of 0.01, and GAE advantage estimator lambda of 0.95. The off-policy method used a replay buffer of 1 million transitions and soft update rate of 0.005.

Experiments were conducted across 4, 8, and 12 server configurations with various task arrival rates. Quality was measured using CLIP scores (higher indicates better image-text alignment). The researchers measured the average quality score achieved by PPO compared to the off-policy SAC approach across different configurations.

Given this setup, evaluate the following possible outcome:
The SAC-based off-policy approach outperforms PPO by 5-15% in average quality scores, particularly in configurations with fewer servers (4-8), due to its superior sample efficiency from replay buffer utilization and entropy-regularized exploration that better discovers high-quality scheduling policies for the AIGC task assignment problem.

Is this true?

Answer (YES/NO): NO